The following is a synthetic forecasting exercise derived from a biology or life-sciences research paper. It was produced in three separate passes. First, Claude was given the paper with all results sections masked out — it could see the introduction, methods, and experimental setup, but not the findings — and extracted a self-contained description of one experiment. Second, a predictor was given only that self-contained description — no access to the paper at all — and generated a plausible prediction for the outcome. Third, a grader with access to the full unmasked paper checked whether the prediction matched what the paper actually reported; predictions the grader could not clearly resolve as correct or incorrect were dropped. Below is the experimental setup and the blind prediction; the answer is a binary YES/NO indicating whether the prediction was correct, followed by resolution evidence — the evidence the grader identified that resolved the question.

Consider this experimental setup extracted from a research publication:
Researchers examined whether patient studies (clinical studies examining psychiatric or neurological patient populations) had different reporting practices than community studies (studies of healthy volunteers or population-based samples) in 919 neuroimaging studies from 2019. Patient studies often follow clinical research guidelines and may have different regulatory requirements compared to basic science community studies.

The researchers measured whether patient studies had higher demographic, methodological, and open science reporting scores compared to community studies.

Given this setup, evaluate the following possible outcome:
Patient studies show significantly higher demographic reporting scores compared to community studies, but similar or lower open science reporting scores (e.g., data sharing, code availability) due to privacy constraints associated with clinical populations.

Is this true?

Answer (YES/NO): NO